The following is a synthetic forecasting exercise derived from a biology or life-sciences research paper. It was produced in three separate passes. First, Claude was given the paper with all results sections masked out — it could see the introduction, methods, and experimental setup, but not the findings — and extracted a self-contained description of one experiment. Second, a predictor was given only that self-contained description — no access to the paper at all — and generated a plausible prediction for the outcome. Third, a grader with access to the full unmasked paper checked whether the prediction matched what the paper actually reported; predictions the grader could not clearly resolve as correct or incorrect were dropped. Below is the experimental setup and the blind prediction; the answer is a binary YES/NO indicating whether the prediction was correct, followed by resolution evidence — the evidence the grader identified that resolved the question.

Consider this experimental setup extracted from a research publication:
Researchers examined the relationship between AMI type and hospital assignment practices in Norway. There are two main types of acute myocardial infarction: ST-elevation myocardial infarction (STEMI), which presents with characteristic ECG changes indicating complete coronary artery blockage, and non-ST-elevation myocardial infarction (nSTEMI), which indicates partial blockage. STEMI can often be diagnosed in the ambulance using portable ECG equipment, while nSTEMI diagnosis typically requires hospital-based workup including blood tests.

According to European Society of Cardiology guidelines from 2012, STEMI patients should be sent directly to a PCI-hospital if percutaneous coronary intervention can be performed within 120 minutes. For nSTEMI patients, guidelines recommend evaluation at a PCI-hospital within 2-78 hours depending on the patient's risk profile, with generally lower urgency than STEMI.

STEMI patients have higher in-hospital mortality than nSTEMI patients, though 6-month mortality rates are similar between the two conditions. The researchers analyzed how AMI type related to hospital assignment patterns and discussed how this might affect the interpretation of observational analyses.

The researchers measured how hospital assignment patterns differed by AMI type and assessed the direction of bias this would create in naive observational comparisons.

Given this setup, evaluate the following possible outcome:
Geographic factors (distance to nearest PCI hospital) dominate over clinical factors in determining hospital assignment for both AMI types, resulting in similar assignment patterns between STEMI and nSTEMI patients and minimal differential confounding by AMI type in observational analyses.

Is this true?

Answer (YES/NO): NO